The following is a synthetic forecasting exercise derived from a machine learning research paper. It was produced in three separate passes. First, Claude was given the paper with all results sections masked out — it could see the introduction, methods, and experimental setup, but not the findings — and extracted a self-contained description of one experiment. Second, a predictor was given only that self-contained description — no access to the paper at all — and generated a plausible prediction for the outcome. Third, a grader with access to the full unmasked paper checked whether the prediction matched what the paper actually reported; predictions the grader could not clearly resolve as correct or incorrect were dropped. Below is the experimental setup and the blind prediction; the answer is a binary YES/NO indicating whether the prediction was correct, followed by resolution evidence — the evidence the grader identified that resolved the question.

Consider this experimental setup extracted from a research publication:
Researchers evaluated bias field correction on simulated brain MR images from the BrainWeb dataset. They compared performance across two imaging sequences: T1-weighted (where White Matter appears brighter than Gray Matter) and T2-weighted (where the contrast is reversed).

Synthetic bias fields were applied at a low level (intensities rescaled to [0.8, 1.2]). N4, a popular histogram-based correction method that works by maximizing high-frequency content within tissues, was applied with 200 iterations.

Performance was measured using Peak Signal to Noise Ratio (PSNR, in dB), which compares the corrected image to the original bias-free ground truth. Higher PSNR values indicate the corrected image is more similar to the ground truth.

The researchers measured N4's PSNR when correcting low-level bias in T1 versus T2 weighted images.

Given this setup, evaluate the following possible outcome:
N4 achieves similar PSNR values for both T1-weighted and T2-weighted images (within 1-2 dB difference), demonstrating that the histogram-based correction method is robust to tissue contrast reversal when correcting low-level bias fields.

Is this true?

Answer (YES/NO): YES